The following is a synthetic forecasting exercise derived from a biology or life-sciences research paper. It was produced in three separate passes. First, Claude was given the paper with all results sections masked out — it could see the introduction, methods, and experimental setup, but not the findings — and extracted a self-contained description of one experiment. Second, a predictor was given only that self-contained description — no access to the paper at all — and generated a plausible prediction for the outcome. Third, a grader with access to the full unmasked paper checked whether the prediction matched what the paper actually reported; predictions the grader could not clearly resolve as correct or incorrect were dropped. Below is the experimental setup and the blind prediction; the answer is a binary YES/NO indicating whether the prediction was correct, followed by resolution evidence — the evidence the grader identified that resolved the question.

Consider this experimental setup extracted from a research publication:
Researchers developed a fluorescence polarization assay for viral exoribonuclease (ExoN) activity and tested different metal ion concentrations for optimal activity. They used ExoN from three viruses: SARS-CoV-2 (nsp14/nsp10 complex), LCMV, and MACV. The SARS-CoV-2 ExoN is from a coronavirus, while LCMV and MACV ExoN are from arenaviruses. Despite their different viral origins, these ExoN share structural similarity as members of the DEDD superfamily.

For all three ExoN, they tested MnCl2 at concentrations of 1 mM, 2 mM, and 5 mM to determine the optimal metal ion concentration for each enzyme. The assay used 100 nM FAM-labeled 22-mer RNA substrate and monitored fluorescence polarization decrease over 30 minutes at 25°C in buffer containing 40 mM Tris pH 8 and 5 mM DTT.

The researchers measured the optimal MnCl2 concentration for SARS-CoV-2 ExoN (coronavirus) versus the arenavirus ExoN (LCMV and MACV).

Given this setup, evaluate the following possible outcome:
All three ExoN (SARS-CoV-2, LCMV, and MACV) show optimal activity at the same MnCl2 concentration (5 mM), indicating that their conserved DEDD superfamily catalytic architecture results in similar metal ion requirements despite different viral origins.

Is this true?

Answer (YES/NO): NO